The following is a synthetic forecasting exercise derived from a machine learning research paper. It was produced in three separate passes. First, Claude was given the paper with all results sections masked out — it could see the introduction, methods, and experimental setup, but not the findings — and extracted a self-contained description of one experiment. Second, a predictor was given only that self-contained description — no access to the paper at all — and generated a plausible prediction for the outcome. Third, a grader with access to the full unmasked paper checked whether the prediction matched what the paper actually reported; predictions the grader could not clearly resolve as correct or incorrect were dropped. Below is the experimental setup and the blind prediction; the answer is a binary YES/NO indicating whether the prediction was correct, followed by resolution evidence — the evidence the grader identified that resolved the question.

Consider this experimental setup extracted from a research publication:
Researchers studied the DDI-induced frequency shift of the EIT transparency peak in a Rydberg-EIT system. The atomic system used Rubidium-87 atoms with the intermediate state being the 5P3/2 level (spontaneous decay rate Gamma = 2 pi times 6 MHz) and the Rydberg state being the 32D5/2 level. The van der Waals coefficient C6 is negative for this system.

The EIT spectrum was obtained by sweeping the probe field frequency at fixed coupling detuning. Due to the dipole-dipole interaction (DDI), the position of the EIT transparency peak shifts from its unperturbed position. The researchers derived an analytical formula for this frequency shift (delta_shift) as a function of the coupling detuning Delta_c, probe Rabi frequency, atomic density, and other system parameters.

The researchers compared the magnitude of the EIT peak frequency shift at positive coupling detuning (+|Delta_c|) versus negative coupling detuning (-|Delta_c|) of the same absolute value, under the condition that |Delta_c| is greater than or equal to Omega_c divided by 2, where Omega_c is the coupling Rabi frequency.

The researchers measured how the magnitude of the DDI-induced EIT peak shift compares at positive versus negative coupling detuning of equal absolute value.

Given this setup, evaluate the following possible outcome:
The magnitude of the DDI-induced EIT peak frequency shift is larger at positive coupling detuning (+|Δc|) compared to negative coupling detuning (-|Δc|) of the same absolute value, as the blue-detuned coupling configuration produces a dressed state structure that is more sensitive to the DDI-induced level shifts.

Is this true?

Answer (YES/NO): NO